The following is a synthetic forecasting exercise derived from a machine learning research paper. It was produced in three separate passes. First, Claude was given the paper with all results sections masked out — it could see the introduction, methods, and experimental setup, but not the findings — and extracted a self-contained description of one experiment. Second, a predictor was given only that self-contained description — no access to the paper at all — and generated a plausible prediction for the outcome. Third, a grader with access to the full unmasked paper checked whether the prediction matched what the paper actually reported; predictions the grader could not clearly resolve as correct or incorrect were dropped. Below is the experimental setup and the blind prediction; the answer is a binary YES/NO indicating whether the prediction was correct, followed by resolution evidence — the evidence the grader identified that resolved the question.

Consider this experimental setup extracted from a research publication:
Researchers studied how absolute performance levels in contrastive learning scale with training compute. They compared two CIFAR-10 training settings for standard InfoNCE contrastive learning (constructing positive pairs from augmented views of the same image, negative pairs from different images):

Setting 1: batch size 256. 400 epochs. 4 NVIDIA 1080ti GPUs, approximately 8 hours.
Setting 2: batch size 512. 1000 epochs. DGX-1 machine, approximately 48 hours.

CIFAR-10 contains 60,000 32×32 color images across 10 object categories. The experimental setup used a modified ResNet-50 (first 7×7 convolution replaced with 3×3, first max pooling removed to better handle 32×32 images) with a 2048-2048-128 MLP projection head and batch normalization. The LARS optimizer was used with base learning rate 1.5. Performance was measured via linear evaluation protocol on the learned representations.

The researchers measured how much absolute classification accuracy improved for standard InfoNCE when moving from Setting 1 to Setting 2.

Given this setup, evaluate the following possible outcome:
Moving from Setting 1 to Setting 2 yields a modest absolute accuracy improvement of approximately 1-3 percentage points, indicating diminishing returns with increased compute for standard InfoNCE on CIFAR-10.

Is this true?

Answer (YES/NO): NO